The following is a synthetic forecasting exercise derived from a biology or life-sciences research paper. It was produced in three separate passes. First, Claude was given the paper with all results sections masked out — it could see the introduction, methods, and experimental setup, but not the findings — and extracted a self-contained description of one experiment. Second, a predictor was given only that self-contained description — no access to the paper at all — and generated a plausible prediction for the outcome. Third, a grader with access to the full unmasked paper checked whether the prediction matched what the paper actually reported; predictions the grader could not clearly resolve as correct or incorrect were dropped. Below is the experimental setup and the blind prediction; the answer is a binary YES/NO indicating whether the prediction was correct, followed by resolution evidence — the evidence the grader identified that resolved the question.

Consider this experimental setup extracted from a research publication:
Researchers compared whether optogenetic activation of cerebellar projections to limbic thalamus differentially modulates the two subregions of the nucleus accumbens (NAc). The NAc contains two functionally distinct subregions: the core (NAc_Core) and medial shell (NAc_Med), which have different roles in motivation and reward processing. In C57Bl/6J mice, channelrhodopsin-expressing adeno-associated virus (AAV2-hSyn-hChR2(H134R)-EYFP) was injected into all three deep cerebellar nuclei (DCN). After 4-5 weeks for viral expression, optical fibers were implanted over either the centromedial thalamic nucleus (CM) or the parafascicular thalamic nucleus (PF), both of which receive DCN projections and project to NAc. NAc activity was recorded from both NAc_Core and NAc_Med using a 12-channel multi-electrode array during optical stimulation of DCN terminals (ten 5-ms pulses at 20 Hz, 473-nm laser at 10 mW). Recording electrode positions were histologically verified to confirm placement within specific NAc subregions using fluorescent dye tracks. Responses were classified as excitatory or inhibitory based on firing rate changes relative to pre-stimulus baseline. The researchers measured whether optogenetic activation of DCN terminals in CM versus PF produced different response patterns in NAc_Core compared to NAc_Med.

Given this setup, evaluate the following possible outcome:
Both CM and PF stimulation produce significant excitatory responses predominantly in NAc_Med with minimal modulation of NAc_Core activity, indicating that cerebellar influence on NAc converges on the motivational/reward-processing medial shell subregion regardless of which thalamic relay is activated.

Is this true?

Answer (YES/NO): NO